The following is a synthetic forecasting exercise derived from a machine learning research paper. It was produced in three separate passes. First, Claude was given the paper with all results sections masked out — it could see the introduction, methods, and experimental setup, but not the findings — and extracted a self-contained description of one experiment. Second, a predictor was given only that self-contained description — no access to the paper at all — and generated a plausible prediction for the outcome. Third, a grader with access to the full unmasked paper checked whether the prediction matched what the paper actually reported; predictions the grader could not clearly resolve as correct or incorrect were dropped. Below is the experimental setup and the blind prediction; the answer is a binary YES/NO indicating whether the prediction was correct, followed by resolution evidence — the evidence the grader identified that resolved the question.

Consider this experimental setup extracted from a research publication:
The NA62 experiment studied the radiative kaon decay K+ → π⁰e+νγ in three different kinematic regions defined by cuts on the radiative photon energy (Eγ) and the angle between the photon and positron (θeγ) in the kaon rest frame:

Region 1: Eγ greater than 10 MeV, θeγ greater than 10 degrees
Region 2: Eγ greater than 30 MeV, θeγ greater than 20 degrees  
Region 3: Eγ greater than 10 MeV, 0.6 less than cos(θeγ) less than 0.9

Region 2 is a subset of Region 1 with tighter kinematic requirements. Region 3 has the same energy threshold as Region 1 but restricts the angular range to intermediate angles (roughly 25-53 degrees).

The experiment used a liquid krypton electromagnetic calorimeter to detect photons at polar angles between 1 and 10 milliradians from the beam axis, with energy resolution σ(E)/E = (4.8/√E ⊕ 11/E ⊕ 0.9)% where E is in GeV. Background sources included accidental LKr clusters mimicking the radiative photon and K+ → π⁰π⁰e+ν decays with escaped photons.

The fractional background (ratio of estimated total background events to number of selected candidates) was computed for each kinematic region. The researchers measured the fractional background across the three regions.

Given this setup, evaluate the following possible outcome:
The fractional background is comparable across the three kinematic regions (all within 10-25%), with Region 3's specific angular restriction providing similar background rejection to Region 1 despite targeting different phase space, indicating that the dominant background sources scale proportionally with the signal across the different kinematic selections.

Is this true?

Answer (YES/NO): NO